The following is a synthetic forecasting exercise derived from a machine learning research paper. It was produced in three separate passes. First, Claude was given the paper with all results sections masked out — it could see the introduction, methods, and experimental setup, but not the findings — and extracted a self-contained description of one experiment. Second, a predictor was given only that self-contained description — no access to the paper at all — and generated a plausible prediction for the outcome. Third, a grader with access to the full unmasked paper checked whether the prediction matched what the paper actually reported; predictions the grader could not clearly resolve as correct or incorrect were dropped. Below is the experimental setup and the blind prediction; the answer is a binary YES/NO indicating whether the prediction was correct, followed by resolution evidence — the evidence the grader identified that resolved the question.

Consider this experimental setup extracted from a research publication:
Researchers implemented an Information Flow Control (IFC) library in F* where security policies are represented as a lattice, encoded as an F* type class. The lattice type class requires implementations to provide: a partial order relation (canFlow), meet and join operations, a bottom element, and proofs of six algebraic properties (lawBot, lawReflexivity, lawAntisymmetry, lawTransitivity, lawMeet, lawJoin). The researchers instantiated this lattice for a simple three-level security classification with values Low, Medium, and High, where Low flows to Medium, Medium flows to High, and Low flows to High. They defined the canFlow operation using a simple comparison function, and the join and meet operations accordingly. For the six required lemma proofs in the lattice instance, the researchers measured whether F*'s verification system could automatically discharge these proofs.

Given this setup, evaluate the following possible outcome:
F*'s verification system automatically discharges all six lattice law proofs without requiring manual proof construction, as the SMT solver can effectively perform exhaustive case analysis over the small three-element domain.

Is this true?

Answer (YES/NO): YES